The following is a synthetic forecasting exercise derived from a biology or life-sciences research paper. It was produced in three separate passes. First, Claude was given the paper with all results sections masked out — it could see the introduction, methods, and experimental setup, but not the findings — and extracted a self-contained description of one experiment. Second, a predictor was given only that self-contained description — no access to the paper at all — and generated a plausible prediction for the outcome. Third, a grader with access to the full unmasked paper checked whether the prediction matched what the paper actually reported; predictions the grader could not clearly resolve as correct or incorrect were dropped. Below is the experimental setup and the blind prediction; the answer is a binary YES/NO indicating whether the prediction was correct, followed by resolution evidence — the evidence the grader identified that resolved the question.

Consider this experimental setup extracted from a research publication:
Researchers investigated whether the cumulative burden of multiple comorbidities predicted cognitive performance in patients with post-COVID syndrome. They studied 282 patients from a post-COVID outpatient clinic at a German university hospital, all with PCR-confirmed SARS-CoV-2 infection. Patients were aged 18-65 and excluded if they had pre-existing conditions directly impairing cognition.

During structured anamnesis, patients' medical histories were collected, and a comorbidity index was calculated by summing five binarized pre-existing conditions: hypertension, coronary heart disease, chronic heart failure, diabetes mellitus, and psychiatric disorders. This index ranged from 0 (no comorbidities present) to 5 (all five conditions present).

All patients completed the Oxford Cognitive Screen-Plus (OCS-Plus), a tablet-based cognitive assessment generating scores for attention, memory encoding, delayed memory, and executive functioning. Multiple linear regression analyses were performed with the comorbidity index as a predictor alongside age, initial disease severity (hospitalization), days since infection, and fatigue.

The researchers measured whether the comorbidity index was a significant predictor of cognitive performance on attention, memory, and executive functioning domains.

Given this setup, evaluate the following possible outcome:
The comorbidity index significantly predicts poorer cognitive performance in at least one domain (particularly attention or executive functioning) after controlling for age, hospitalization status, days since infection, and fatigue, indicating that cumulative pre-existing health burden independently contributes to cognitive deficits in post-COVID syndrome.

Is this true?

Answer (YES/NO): NO